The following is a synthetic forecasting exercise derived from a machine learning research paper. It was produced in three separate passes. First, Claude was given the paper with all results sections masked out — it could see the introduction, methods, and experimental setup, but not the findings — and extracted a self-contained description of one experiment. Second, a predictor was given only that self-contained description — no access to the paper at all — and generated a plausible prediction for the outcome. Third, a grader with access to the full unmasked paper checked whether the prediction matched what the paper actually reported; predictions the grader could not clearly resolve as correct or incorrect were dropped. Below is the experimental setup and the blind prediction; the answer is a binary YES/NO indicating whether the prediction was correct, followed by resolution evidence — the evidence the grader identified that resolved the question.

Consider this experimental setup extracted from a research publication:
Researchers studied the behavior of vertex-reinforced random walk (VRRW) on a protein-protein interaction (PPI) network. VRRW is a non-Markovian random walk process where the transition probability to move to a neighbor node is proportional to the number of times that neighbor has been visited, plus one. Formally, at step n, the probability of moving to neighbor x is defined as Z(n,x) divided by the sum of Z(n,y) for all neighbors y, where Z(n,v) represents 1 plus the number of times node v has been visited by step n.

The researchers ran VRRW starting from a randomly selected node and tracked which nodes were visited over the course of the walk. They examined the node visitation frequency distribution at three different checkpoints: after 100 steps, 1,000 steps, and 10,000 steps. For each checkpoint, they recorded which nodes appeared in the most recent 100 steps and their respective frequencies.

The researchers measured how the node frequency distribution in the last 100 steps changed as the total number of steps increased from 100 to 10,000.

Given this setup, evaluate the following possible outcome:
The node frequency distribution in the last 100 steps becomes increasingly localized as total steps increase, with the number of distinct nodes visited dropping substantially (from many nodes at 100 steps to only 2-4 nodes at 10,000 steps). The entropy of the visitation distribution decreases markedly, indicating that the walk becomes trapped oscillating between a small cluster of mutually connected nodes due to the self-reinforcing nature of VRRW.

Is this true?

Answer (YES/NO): YES